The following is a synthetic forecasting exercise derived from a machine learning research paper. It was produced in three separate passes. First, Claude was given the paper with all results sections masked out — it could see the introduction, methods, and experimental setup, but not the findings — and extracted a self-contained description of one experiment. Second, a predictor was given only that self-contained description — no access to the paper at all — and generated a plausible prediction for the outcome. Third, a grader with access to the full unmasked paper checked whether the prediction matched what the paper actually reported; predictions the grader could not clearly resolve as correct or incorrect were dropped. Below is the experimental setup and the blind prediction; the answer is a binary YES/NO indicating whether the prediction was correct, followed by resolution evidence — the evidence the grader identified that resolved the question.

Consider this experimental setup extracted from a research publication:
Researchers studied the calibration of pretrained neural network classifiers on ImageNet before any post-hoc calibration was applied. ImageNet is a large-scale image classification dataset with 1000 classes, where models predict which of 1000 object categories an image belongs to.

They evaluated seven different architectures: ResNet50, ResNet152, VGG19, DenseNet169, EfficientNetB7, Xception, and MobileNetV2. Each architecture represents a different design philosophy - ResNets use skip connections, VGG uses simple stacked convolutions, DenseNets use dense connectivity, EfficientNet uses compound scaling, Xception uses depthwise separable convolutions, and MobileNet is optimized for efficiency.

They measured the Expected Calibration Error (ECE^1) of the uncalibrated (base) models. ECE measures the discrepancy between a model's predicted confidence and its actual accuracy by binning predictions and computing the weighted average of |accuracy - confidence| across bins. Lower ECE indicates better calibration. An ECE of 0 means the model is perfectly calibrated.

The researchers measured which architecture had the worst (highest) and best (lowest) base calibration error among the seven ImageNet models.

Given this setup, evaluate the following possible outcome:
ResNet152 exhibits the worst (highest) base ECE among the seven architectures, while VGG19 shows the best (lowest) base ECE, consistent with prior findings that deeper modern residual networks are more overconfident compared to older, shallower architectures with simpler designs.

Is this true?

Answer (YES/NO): NO